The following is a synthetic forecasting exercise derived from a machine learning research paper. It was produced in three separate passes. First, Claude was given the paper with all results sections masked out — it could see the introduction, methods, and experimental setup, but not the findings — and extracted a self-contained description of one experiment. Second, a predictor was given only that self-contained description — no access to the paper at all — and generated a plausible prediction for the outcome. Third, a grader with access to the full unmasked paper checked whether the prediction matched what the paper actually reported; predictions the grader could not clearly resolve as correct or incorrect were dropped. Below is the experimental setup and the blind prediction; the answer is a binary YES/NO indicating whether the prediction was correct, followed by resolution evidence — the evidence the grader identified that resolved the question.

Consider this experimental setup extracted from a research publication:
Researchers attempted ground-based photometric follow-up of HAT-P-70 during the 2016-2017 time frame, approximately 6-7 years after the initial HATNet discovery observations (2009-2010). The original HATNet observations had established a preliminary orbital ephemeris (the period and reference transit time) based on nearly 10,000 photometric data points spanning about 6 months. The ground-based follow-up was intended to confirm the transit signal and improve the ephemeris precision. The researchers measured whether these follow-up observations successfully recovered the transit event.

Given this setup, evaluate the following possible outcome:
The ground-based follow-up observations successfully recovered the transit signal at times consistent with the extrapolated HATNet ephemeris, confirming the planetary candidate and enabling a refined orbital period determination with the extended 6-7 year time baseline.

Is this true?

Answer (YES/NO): NO